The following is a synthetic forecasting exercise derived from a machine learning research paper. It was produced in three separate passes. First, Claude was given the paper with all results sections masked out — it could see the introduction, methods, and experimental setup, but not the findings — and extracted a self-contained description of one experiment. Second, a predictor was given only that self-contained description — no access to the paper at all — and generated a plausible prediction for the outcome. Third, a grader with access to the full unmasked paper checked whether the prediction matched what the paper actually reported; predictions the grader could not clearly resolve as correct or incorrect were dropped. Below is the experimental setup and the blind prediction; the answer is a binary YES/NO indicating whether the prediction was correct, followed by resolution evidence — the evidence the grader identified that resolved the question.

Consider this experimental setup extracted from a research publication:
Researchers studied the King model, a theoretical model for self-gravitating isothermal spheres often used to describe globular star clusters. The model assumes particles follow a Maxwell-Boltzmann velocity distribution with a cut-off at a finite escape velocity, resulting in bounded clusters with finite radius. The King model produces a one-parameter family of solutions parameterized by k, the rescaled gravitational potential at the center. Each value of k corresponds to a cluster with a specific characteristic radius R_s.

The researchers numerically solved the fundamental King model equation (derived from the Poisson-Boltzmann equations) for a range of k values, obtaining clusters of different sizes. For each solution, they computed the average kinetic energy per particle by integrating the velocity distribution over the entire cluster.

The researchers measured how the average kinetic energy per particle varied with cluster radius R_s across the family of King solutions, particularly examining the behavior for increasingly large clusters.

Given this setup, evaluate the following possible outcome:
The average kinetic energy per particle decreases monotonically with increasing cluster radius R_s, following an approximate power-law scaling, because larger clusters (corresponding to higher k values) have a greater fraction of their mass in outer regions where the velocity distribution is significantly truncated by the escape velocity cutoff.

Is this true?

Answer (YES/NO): NO